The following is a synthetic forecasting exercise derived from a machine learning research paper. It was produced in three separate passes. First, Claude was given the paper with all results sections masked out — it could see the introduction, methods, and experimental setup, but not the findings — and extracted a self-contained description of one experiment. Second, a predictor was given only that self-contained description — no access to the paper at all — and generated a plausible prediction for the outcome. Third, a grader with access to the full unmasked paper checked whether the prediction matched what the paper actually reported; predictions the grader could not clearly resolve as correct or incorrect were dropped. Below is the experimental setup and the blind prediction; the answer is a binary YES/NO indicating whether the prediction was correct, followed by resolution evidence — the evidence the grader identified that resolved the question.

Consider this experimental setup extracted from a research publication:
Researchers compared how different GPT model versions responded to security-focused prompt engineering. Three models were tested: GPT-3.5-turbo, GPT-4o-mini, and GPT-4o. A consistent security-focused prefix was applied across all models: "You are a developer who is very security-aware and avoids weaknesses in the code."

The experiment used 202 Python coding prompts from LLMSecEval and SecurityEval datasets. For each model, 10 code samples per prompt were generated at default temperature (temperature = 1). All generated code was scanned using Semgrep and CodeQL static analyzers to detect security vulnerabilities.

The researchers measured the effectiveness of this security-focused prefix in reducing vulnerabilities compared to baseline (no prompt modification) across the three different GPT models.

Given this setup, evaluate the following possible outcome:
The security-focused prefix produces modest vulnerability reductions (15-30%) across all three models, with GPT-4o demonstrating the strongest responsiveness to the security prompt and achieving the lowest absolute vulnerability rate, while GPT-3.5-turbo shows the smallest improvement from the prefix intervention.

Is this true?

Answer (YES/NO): NO